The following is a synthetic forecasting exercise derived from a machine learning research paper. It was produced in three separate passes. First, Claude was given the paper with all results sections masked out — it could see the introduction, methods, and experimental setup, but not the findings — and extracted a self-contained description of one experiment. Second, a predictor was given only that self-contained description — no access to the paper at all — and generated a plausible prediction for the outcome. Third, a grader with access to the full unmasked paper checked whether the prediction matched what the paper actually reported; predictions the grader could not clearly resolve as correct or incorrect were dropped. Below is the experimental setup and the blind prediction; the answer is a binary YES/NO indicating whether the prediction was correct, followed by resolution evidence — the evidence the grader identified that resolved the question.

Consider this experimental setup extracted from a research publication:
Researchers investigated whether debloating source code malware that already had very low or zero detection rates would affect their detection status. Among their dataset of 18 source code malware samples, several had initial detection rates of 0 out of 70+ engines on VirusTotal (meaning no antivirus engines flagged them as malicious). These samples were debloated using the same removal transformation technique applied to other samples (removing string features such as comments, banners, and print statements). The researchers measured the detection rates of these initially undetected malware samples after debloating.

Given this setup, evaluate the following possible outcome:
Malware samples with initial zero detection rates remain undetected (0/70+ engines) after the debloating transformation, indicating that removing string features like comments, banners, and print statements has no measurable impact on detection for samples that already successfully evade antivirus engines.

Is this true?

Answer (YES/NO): YES